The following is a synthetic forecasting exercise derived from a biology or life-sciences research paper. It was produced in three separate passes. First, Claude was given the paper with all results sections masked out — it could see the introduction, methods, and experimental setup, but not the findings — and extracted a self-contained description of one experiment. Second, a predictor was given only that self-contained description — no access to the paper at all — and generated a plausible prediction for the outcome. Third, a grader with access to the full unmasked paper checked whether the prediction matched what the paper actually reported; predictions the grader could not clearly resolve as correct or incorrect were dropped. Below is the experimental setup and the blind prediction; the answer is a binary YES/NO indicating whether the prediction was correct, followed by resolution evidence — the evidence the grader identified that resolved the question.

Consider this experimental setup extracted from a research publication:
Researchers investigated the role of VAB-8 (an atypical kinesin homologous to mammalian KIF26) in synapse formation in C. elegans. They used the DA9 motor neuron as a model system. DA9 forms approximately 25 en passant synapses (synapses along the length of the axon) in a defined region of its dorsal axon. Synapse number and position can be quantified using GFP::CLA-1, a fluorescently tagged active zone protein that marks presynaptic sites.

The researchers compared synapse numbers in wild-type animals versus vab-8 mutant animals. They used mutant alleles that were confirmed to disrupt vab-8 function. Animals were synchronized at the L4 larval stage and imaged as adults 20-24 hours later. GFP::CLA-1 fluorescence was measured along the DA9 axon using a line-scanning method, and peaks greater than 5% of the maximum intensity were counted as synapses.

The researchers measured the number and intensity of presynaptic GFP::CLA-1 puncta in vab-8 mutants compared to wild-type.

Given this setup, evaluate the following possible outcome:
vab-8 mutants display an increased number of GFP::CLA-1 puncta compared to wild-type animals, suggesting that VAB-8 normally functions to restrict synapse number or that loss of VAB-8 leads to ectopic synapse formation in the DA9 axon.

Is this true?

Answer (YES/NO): NO